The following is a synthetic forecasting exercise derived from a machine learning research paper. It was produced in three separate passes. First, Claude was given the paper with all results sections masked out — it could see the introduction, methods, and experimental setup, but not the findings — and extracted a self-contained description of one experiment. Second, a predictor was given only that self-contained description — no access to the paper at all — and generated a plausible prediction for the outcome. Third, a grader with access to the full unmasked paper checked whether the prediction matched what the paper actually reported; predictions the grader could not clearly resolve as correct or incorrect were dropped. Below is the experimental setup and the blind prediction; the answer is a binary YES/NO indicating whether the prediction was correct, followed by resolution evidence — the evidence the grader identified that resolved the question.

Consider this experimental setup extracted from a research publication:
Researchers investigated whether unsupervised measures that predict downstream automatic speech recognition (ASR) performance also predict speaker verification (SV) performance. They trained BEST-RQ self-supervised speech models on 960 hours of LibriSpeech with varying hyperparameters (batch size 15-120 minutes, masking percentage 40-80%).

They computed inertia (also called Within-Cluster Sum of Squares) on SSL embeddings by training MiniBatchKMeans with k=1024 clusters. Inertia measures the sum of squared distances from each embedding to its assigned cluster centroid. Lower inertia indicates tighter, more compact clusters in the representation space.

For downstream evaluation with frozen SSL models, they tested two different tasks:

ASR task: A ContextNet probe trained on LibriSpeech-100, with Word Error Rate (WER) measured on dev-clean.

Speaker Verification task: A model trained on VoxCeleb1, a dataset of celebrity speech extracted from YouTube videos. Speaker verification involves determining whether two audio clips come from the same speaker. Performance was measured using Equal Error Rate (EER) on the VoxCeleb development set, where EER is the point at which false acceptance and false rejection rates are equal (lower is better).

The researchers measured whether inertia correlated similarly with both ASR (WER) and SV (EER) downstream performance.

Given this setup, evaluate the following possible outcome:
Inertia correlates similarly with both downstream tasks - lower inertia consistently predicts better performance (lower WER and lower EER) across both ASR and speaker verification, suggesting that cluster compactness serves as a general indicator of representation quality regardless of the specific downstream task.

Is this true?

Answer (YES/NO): NO